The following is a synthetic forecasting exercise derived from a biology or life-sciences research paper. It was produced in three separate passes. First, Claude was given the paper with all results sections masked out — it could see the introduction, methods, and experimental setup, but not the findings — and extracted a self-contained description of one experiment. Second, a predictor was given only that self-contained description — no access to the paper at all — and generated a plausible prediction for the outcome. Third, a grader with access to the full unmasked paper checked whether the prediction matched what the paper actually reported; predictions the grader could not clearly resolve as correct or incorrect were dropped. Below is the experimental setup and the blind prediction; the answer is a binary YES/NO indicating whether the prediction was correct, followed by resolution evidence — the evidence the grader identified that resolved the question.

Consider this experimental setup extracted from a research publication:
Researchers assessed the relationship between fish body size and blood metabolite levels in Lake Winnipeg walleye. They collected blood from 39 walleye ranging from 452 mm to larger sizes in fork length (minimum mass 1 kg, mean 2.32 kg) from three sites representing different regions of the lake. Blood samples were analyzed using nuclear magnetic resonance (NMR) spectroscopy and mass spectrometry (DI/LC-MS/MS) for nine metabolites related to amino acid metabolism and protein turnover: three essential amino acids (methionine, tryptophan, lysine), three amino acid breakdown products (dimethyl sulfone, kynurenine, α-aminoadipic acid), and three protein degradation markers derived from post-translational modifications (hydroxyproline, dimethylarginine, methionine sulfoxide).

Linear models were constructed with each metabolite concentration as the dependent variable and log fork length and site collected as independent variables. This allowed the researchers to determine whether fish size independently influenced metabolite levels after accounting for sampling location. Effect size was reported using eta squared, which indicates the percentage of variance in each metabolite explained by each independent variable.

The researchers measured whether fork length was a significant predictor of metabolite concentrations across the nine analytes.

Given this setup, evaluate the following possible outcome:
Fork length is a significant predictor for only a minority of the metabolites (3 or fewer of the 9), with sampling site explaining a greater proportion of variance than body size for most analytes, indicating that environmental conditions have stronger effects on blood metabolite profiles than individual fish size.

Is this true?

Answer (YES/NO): YES